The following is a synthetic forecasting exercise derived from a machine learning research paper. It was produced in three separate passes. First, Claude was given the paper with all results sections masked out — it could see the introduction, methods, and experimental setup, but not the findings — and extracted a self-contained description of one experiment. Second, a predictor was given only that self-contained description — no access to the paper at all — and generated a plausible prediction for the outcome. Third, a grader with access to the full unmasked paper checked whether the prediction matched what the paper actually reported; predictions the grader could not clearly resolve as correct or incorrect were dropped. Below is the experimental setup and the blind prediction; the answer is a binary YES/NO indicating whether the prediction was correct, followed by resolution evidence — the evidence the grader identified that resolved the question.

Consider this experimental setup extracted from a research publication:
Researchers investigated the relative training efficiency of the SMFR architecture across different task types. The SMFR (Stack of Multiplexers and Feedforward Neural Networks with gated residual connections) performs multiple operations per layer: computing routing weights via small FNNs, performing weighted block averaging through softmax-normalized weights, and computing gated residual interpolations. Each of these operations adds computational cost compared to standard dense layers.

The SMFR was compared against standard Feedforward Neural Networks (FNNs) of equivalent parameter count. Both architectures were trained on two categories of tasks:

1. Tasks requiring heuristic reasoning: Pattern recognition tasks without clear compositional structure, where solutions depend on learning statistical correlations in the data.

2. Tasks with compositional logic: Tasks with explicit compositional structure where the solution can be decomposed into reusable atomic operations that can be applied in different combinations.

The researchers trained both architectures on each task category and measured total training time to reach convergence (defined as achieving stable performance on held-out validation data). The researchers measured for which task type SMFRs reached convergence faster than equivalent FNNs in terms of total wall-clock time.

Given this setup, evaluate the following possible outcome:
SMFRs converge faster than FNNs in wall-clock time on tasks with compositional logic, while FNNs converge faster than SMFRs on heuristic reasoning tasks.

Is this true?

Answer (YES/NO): YES